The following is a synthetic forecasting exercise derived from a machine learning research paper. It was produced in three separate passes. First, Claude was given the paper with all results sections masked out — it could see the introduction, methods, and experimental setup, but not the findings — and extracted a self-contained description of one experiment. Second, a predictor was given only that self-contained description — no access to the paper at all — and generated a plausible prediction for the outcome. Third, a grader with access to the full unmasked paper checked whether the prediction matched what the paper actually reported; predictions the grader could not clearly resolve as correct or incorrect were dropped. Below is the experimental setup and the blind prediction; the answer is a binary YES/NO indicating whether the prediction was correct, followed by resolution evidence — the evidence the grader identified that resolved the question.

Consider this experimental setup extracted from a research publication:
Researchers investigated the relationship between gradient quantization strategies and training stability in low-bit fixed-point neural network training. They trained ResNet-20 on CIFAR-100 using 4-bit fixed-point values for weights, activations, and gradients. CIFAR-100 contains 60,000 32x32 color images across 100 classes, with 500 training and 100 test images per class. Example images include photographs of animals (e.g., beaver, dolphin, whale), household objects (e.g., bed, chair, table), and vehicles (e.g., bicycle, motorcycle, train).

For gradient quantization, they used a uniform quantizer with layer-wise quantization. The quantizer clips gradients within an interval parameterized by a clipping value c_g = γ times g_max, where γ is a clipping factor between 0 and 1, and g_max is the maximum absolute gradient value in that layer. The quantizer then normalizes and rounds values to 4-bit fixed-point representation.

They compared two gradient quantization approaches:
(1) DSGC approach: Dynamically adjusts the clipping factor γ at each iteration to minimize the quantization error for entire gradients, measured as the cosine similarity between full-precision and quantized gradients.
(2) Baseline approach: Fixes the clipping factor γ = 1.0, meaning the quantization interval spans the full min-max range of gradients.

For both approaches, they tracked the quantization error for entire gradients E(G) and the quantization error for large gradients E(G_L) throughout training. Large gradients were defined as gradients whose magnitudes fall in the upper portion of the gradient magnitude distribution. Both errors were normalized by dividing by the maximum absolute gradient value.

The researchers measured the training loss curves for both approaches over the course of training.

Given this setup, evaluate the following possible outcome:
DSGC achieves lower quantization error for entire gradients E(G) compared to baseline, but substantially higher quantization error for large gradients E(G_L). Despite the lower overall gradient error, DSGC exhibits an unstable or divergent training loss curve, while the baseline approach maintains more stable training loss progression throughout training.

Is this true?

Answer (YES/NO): YES